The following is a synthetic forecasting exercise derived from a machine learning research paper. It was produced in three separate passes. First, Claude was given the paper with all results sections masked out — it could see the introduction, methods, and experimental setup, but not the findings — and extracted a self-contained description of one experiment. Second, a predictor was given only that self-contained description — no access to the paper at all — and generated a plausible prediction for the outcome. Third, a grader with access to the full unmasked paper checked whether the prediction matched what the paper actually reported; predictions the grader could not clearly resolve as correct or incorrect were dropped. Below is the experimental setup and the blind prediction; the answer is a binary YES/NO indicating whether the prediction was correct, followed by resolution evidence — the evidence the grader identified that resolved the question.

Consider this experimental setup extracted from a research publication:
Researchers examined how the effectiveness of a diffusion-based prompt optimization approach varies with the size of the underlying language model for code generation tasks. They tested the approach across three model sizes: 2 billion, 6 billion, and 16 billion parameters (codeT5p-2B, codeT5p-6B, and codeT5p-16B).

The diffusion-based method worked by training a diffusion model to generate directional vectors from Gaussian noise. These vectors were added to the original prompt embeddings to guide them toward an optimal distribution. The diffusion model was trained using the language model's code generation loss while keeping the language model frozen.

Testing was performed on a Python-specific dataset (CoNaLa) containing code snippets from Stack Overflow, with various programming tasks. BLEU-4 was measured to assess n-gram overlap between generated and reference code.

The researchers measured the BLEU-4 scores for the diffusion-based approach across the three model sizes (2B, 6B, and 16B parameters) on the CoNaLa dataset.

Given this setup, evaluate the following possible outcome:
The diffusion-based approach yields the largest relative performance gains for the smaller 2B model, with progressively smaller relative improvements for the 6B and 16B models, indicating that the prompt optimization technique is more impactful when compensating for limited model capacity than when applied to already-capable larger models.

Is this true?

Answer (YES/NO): NO